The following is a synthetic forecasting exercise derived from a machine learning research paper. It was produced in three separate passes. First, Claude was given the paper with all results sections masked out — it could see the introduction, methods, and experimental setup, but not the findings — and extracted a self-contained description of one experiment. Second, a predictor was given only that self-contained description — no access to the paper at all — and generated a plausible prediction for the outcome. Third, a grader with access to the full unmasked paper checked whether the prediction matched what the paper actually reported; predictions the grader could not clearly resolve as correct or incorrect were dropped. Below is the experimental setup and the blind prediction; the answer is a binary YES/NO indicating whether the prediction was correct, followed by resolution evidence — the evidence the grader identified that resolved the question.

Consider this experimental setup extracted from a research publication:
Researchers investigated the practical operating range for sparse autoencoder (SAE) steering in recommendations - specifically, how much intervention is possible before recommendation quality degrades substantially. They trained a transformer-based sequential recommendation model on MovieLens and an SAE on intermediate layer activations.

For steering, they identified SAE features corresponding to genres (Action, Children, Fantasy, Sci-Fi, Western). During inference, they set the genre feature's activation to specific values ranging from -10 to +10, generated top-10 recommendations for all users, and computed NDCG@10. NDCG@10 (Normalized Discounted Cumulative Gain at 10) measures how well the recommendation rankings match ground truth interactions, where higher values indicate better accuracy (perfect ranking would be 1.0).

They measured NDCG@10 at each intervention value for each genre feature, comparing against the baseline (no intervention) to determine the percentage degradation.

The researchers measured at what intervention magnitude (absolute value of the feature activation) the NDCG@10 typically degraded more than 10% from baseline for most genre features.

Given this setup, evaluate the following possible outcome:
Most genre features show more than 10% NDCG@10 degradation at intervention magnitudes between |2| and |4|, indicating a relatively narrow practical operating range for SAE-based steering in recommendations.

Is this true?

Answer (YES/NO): YES